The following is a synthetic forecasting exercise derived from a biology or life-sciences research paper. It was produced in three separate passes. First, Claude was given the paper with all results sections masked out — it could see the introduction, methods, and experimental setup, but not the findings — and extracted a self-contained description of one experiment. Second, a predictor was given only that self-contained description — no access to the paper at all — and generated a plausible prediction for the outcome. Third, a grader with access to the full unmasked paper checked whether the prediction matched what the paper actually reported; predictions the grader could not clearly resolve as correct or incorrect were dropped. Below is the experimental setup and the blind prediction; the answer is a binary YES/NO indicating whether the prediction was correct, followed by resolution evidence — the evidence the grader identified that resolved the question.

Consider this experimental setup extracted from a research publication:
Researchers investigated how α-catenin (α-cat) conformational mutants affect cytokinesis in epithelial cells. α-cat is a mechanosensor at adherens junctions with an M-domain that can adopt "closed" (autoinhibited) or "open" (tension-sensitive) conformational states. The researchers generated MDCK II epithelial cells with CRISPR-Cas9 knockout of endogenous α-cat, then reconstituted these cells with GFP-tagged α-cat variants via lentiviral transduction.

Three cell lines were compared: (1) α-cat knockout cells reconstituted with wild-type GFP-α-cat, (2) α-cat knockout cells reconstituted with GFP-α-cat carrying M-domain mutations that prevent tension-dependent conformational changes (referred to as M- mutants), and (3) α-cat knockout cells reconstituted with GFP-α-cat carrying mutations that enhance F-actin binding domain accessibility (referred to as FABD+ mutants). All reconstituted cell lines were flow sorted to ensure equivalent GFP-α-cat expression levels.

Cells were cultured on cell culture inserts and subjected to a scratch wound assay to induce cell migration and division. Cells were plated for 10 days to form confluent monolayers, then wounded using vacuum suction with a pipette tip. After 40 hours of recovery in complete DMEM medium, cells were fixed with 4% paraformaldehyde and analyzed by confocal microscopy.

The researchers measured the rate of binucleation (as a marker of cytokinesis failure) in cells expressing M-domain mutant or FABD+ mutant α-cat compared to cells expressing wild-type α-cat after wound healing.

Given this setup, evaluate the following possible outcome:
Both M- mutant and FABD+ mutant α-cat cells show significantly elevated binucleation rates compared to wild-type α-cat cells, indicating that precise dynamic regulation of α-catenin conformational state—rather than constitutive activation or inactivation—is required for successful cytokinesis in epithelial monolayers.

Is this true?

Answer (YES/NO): NO